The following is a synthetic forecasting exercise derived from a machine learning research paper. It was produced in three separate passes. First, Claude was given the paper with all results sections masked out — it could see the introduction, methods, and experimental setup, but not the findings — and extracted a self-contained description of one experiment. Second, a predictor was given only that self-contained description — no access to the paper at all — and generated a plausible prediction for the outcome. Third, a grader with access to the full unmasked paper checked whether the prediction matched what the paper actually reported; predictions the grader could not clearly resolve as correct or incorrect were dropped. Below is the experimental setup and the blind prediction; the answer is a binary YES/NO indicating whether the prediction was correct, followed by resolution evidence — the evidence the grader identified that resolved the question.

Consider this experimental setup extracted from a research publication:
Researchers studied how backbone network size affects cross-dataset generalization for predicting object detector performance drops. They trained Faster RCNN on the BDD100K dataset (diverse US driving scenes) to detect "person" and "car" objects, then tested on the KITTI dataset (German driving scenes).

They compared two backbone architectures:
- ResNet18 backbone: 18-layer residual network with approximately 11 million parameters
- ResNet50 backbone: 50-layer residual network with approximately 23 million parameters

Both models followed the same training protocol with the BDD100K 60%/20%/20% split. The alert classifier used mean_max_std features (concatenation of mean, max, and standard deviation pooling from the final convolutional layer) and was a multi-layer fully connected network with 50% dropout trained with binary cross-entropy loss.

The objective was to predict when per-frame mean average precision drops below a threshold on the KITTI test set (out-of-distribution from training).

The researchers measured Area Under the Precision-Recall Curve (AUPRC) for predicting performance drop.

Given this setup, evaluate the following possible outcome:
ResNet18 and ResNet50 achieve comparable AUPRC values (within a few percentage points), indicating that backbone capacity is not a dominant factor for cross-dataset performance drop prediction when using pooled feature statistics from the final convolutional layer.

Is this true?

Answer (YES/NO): YES